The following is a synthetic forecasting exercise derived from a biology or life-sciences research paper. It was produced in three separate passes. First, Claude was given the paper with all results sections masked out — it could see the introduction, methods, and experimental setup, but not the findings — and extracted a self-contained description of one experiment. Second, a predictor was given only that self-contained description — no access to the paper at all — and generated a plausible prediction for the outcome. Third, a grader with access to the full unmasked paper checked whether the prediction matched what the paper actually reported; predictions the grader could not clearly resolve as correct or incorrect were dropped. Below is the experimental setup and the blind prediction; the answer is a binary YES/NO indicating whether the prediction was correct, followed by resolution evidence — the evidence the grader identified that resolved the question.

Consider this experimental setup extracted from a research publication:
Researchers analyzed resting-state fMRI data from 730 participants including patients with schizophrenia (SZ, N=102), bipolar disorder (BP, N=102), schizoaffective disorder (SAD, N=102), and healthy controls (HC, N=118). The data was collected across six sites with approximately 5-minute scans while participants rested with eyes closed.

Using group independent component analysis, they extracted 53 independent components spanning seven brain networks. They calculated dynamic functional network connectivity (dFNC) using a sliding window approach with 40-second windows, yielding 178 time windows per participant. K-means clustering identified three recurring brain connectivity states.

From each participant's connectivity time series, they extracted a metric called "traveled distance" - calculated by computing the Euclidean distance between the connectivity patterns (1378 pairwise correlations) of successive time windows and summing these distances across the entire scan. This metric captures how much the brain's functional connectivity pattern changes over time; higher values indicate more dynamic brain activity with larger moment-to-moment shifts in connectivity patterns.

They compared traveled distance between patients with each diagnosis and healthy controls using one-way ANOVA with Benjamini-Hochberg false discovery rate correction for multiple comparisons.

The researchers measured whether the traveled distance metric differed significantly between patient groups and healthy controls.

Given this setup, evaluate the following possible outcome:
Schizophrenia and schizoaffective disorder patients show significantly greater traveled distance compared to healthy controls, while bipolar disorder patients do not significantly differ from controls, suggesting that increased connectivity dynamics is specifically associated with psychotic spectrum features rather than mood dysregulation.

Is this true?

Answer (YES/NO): NO